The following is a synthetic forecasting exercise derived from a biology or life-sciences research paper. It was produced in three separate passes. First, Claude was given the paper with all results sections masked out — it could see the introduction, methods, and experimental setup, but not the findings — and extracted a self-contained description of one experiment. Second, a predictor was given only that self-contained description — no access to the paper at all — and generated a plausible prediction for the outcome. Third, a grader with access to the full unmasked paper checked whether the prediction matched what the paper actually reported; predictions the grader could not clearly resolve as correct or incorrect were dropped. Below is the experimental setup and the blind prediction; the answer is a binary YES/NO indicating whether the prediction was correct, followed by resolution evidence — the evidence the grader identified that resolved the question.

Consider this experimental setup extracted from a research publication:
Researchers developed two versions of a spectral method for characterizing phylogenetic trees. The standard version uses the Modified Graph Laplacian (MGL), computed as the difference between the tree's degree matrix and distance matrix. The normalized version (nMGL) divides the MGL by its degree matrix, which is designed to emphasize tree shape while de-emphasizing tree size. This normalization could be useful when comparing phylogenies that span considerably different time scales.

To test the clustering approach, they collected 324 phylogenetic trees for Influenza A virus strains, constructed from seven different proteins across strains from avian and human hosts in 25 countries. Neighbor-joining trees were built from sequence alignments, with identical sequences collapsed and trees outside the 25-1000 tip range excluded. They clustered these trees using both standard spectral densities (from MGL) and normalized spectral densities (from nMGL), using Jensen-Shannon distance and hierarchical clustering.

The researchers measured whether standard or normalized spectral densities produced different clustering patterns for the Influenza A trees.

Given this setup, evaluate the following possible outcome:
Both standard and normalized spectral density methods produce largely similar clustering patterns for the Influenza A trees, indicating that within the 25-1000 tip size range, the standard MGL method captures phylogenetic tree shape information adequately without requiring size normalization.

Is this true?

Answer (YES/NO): NO